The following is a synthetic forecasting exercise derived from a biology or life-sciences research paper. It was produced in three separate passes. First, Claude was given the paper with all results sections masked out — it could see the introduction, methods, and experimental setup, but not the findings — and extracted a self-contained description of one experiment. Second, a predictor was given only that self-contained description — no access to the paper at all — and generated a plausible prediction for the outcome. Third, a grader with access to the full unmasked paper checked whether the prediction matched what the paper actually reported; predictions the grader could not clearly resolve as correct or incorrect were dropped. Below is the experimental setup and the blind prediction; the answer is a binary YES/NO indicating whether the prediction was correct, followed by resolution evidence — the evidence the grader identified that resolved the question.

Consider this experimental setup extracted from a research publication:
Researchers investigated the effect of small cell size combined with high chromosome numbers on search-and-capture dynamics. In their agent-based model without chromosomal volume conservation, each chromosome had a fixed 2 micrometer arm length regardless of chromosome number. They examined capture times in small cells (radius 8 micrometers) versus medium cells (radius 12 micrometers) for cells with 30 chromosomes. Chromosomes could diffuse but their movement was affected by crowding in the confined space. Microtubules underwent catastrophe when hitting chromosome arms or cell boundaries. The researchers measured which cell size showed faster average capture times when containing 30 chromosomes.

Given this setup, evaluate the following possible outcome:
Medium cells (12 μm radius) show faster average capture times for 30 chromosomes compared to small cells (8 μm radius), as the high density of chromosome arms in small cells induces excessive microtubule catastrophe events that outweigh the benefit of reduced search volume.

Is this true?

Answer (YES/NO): YES